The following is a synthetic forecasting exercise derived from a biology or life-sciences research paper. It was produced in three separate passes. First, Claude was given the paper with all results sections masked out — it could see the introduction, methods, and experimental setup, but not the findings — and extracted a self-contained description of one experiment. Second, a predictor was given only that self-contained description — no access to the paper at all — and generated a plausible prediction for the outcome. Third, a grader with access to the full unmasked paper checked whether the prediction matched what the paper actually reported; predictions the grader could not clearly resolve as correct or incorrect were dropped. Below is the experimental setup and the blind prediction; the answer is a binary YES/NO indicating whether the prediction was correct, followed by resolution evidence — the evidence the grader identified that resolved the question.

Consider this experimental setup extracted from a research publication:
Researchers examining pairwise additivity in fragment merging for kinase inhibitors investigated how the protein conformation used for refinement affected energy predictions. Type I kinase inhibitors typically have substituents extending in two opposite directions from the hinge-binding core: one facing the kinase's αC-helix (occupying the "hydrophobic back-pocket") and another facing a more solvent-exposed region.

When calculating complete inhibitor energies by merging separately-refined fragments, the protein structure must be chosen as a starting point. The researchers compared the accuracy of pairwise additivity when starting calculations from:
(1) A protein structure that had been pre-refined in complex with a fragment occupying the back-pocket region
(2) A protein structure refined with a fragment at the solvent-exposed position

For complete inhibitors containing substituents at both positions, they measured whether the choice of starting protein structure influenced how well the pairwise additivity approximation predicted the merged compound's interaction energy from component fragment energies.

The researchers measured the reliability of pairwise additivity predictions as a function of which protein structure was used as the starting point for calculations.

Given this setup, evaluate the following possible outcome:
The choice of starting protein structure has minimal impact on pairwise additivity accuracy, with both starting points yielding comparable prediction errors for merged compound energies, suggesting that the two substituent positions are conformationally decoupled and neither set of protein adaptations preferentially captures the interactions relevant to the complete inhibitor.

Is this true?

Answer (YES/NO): NO